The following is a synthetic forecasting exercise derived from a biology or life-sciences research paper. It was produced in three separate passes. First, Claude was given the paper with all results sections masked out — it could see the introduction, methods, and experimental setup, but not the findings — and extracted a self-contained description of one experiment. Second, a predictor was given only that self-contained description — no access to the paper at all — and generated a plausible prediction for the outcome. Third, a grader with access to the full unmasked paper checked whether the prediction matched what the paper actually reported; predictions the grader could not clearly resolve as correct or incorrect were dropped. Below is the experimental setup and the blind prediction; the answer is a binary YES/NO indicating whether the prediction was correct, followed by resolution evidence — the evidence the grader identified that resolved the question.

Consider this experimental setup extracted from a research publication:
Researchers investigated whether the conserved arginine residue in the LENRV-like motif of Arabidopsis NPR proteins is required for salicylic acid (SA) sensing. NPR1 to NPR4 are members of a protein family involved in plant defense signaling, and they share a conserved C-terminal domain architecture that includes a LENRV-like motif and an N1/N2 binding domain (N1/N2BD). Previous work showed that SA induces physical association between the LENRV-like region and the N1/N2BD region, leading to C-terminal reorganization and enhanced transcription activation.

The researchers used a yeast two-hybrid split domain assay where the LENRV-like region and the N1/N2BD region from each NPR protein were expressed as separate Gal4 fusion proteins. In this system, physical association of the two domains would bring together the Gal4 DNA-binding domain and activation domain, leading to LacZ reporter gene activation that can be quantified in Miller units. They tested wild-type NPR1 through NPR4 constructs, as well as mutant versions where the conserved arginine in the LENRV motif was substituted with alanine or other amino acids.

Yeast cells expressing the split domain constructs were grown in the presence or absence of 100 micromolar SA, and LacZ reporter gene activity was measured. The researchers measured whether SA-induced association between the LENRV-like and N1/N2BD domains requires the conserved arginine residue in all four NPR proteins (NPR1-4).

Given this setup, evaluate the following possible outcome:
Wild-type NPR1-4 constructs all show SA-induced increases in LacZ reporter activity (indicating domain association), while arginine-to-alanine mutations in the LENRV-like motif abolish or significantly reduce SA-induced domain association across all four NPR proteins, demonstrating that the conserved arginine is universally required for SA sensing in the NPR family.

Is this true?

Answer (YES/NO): NO